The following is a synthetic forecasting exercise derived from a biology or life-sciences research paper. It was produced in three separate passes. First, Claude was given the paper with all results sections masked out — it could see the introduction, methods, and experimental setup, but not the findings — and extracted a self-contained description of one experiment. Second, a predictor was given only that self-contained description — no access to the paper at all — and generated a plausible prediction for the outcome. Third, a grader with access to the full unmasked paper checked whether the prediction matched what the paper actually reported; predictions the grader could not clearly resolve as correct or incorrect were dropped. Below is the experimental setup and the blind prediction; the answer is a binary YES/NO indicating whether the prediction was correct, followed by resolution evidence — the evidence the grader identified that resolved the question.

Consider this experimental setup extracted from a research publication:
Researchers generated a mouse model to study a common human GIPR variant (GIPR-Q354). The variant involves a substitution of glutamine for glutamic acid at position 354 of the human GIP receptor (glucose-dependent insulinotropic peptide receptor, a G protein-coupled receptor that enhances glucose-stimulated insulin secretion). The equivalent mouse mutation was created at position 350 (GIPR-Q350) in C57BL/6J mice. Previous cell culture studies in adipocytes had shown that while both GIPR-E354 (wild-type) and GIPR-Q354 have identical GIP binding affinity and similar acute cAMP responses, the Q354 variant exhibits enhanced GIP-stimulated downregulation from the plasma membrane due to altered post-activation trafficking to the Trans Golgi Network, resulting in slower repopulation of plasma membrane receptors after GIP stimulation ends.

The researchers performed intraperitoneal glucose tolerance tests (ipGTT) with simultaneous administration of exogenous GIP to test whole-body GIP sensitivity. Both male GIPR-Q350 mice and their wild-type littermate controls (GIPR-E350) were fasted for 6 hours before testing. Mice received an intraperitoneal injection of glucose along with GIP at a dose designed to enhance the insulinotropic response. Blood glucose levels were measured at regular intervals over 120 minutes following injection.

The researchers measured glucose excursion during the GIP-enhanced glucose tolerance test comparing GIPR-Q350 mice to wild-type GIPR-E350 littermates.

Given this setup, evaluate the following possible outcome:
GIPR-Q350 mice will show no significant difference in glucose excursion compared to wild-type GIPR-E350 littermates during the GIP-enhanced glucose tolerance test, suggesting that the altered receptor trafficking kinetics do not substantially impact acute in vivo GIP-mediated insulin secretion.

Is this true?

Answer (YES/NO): NO